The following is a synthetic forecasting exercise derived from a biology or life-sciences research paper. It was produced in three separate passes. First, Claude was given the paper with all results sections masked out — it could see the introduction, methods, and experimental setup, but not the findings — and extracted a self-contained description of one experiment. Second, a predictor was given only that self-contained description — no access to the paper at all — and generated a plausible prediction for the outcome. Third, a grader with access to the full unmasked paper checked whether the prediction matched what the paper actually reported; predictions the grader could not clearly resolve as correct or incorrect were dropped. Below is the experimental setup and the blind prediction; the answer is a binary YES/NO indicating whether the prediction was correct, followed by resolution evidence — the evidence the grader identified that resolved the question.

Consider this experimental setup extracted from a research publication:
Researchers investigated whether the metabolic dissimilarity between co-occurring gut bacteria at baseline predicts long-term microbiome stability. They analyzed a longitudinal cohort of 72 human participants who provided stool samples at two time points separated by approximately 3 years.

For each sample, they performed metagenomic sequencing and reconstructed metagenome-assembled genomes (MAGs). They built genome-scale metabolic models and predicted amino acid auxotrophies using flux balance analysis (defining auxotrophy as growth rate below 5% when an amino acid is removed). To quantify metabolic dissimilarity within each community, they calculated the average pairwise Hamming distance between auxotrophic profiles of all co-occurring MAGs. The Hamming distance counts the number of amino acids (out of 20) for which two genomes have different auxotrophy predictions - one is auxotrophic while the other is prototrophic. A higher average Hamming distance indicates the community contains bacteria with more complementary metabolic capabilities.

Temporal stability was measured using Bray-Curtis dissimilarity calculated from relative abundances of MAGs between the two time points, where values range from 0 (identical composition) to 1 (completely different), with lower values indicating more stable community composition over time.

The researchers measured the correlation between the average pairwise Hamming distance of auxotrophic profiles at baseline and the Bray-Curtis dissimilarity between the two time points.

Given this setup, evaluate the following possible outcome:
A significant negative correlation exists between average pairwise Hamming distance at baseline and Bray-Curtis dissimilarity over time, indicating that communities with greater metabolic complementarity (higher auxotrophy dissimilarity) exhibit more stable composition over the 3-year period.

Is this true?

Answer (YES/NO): YES